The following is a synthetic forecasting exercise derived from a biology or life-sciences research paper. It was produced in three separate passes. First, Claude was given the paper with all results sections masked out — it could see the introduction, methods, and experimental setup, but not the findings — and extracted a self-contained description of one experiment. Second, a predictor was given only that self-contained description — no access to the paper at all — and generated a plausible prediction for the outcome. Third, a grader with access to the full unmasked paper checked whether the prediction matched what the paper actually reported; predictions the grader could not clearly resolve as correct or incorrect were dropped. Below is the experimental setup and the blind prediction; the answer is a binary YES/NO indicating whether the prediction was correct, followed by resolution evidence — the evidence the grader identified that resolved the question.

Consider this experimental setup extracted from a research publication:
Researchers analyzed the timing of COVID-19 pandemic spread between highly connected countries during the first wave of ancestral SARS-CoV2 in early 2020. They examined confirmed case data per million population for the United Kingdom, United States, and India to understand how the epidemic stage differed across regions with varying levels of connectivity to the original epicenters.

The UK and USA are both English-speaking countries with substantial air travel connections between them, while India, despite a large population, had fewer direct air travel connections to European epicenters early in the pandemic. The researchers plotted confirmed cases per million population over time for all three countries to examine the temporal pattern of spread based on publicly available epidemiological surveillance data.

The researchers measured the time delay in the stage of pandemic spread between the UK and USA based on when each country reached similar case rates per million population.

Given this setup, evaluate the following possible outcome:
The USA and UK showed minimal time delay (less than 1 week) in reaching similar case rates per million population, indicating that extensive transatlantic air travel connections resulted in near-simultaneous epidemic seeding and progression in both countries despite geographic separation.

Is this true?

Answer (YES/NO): NO